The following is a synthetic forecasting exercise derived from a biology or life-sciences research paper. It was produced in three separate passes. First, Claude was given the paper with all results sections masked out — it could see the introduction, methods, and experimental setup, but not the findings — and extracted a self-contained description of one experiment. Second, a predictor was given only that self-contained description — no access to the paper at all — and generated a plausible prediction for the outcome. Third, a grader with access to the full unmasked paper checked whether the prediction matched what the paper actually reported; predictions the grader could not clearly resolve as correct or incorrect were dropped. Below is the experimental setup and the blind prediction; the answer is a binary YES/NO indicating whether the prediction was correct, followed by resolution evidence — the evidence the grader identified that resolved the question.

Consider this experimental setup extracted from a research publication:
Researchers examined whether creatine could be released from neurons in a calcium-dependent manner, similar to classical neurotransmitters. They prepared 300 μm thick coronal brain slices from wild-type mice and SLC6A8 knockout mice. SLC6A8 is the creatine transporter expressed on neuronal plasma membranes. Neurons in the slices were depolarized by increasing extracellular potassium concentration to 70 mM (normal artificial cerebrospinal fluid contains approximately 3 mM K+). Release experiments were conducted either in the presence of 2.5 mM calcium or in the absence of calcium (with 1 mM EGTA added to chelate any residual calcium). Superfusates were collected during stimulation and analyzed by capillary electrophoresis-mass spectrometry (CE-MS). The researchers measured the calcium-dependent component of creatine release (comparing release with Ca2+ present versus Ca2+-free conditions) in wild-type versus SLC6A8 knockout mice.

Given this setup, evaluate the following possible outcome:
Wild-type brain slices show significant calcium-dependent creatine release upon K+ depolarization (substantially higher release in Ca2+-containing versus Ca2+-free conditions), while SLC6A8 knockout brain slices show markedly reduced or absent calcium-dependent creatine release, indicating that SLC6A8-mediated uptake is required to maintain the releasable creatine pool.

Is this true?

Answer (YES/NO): YES